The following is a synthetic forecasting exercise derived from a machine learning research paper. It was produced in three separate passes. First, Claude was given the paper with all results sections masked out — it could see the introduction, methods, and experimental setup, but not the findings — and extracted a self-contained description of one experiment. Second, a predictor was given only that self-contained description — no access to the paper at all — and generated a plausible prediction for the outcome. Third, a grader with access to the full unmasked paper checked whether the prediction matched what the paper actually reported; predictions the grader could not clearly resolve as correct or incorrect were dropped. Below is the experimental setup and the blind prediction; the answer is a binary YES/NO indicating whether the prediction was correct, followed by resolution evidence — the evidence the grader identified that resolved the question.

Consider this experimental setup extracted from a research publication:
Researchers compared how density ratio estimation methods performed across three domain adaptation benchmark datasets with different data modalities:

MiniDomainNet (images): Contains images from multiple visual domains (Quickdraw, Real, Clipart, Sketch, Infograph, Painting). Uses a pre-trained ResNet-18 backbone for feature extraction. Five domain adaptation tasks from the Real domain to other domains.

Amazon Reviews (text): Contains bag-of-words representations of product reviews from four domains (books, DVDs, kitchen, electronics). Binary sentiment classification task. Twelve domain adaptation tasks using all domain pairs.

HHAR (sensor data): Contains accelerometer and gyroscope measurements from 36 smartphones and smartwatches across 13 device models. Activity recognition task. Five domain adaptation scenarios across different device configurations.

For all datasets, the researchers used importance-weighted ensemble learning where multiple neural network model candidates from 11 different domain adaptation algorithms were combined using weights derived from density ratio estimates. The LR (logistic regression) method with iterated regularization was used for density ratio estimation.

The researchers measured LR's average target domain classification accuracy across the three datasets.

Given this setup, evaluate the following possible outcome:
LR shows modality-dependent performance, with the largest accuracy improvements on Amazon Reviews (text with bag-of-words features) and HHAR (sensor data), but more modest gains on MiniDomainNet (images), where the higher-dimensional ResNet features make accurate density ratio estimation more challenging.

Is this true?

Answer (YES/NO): NO